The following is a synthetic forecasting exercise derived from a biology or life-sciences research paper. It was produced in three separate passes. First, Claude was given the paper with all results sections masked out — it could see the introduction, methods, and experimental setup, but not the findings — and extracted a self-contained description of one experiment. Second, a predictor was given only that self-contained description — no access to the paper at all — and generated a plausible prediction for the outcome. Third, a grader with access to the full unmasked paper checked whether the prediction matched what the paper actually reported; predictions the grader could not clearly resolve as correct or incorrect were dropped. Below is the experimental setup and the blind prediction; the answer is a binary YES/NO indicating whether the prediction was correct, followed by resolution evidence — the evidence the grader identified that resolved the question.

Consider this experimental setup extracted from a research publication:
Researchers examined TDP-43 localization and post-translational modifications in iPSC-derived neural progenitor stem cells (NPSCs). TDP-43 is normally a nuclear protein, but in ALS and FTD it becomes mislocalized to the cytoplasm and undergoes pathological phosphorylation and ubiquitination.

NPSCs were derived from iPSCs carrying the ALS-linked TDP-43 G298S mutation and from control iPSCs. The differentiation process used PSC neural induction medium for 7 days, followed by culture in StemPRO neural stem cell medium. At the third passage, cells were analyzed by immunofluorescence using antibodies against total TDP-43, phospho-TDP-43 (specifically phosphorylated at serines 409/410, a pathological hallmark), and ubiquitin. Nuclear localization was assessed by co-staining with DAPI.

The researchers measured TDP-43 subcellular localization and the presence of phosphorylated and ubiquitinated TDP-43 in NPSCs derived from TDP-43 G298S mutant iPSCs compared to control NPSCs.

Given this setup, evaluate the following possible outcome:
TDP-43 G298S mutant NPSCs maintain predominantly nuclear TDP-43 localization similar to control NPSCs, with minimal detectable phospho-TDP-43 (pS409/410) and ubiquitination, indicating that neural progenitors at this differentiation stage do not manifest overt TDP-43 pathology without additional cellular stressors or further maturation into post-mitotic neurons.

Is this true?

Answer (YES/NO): NO